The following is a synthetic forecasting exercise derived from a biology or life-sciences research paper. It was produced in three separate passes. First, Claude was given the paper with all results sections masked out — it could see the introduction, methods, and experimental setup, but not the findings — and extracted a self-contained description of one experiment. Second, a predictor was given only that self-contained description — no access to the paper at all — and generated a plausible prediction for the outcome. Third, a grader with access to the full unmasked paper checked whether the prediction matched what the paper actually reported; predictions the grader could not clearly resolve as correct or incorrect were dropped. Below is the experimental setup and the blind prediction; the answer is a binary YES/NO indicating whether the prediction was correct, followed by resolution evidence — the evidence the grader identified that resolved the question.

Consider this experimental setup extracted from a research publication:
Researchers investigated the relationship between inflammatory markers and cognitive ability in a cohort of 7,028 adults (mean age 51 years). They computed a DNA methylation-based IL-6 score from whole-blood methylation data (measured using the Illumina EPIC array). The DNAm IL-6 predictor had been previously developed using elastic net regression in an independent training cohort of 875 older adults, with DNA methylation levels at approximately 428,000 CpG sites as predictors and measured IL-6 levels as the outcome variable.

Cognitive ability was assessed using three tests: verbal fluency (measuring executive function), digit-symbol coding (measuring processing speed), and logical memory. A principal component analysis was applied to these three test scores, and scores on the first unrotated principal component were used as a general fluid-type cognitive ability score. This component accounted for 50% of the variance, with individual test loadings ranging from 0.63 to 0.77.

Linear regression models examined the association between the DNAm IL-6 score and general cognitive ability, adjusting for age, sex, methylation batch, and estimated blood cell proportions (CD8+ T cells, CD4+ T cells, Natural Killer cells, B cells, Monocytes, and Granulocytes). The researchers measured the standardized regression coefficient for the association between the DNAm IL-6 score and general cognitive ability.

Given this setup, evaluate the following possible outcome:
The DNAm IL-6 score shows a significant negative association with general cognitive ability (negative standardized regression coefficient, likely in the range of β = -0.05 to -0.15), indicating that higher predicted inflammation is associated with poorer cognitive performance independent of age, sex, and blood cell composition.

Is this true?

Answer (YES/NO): YES